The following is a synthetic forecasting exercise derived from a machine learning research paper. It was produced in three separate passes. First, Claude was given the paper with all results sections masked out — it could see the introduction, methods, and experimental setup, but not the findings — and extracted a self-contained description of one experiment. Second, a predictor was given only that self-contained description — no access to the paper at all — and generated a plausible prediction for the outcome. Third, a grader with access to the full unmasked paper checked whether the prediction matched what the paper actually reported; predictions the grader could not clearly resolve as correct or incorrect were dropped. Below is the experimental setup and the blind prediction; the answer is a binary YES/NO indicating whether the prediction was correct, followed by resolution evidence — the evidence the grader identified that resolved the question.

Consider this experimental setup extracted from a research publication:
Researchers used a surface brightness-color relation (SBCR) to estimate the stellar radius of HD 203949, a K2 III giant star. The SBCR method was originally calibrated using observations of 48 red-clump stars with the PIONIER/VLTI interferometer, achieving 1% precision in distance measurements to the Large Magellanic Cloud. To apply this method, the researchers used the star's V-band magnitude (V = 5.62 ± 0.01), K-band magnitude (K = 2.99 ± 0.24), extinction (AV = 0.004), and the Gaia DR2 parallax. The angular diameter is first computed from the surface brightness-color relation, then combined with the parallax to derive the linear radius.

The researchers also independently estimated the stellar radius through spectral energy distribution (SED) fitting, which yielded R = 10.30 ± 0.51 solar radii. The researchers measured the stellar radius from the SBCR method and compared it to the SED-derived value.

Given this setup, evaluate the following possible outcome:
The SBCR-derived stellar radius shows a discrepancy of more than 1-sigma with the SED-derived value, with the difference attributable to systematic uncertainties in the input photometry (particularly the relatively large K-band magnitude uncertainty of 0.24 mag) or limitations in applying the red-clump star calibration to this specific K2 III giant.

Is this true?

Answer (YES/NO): NO